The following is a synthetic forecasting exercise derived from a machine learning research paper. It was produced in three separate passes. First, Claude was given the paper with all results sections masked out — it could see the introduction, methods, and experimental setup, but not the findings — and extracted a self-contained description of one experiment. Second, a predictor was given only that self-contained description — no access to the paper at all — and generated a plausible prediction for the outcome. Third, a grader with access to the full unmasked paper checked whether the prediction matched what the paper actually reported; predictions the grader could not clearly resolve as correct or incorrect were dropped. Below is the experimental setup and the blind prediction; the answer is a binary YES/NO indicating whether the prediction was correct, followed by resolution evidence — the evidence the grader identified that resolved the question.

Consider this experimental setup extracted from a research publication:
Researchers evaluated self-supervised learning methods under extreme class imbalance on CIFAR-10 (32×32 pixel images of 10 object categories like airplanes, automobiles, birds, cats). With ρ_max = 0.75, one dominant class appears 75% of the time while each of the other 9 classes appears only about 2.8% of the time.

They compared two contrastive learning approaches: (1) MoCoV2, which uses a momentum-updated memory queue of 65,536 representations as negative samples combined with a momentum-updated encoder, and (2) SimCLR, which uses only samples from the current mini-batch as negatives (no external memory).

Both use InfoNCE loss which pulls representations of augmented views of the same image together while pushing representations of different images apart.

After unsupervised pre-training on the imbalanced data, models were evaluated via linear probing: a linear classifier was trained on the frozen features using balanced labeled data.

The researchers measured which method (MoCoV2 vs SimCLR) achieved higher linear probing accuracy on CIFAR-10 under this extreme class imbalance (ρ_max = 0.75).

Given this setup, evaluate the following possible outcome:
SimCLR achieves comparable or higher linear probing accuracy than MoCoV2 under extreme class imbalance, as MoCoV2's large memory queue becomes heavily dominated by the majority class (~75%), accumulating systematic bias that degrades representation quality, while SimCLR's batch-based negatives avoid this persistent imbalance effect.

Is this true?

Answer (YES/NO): YES